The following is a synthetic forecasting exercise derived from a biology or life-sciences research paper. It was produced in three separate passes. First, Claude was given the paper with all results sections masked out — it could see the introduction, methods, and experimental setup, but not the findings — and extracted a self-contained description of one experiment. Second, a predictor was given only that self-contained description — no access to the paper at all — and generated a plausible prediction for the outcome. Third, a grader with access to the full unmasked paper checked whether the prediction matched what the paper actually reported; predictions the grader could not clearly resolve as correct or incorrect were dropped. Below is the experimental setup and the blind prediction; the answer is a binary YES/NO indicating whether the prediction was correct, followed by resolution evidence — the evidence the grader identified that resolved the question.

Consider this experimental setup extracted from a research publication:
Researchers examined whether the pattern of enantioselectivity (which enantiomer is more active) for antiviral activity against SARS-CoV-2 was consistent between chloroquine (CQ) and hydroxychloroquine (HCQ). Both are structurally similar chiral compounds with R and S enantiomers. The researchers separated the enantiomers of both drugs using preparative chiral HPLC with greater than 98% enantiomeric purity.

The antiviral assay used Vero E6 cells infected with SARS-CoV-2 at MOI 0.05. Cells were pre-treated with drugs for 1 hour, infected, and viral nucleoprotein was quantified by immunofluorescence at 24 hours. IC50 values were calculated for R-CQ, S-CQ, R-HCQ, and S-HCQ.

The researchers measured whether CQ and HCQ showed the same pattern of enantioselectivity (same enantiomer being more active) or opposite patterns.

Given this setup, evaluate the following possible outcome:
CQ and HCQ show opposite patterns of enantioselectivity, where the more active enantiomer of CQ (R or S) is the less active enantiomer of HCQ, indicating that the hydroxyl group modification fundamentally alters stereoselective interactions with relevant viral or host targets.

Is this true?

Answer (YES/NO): NO